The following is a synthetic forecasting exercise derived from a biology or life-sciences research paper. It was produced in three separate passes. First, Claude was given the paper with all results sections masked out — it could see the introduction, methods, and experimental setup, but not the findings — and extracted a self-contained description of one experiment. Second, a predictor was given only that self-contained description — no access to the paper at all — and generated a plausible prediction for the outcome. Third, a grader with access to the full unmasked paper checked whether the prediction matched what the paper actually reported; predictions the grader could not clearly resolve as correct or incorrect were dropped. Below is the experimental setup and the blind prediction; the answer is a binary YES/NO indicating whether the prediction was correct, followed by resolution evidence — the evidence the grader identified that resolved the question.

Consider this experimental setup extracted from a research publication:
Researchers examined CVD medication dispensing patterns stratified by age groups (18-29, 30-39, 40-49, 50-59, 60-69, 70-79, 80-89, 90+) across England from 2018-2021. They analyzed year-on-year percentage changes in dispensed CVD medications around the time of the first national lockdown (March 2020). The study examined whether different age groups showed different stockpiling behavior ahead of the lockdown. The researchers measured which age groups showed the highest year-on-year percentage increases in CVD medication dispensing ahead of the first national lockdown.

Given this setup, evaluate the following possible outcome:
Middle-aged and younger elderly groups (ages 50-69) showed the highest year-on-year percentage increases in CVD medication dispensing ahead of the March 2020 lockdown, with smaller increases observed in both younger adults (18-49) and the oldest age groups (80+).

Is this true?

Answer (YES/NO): NO